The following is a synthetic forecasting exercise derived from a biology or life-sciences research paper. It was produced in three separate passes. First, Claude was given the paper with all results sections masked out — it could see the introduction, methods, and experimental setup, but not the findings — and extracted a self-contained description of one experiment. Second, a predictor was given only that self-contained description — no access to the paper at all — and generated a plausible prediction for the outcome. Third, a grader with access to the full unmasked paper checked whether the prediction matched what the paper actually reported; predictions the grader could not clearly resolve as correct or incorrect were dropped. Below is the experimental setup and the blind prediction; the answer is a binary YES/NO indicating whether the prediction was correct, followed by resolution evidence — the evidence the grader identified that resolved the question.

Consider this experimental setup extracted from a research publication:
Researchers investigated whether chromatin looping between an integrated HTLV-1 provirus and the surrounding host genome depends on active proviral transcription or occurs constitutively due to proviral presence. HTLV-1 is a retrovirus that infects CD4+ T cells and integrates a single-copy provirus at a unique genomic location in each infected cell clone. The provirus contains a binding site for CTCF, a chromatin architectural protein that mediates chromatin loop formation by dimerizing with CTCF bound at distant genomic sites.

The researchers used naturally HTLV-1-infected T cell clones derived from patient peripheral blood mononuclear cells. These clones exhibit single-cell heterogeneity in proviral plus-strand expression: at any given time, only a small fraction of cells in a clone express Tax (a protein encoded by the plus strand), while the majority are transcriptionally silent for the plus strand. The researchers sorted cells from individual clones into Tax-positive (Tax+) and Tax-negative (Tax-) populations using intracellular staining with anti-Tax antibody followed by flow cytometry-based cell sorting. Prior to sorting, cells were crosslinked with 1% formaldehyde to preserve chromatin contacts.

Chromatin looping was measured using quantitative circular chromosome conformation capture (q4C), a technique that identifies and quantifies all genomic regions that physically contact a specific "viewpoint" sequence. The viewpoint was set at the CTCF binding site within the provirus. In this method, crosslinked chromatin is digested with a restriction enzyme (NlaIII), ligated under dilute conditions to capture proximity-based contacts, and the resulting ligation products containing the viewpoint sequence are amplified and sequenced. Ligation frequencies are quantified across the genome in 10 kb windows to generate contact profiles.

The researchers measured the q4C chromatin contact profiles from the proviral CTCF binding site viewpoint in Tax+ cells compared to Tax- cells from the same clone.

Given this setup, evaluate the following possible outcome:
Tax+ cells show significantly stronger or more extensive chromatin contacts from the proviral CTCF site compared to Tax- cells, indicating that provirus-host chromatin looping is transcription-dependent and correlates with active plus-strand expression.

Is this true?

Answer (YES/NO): NO